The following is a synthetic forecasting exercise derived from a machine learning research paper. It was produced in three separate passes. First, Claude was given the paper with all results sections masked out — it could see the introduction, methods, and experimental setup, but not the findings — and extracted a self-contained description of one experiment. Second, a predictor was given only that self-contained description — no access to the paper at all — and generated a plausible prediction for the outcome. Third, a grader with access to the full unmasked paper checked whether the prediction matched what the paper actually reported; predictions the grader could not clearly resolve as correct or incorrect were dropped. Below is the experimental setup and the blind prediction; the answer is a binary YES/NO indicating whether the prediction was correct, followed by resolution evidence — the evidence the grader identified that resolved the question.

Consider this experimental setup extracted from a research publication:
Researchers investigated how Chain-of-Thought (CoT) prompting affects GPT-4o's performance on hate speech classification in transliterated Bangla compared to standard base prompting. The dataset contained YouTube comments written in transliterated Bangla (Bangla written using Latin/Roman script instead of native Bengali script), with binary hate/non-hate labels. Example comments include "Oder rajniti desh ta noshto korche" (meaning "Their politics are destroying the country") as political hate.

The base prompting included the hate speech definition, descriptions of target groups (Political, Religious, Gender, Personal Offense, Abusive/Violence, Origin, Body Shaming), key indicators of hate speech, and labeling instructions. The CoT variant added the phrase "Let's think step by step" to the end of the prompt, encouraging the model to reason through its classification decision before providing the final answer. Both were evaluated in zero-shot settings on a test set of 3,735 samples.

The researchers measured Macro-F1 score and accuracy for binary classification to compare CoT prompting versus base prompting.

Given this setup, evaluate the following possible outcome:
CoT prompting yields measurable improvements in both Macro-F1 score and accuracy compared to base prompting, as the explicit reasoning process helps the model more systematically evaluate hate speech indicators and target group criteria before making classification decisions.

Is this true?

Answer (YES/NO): NO